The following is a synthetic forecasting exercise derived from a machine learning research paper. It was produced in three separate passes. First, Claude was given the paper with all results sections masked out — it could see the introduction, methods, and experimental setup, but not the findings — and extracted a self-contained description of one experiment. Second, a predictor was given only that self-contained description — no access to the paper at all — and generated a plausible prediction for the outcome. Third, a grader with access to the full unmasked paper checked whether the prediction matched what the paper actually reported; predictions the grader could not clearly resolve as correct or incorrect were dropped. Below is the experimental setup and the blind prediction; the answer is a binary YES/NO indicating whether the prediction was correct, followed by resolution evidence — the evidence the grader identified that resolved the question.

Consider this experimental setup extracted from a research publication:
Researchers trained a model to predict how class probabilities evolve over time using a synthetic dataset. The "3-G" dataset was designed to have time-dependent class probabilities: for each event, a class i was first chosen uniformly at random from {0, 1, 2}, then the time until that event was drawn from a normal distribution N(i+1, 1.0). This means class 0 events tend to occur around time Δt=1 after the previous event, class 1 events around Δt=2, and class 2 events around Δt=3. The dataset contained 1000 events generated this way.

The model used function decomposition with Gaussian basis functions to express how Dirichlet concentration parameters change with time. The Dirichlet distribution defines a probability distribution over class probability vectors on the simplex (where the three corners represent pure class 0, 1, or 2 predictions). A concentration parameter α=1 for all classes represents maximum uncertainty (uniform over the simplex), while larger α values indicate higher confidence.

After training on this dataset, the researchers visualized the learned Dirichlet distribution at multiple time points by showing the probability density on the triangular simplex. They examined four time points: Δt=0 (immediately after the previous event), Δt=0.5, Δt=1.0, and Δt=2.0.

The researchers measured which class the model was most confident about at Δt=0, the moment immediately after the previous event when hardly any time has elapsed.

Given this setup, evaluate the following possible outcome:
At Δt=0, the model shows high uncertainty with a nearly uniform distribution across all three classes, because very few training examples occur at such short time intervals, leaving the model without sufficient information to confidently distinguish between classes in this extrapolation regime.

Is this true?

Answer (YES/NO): NO